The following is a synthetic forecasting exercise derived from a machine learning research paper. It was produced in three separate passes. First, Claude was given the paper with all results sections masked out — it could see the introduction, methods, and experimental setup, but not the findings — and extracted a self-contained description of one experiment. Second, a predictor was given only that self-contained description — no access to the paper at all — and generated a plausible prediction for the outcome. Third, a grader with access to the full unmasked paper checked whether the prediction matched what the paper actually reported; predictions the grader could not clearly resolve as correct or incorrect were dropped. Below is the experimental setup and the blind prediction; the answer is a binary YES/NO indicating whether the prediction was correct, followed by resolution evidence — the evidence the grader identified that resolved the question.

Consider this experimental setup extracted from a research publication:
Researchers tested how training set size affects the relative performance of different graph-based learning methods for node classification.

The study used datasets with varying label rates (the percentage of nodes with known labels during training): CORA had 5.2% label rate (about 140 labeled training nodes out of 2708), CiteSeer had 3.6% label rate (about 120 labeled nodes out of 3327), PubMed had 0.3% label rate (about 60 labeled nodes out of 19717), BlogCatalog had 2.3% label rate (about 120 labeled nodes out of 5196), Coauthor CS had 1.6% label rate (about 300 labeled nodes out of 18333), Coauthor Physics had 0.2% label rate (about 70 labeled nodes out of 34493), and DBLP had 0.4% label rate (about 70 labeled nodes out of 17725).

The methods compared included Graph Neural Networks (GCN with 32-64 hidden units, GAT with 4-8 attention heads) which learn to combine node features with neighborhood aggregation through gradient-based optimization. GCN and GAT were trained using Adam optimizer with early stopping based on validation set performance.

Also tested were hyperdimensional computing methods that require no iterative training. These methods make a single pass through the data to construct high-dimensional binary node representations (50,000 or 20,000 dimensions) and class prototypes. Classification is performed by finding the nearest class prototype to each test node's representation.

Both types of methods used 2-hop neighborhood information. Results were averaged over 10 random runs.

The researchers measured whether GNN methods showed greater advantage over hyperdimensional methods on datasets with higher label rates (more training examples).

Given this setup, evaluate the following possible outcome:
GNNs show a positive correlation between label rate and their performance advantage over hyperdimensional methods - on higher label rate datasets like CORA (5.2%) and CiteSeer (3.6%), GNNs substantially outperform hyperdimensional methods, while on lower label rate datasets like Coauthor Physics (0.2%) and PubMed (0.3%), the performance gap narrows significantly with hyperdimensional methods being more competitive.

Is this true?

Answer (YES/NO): NO